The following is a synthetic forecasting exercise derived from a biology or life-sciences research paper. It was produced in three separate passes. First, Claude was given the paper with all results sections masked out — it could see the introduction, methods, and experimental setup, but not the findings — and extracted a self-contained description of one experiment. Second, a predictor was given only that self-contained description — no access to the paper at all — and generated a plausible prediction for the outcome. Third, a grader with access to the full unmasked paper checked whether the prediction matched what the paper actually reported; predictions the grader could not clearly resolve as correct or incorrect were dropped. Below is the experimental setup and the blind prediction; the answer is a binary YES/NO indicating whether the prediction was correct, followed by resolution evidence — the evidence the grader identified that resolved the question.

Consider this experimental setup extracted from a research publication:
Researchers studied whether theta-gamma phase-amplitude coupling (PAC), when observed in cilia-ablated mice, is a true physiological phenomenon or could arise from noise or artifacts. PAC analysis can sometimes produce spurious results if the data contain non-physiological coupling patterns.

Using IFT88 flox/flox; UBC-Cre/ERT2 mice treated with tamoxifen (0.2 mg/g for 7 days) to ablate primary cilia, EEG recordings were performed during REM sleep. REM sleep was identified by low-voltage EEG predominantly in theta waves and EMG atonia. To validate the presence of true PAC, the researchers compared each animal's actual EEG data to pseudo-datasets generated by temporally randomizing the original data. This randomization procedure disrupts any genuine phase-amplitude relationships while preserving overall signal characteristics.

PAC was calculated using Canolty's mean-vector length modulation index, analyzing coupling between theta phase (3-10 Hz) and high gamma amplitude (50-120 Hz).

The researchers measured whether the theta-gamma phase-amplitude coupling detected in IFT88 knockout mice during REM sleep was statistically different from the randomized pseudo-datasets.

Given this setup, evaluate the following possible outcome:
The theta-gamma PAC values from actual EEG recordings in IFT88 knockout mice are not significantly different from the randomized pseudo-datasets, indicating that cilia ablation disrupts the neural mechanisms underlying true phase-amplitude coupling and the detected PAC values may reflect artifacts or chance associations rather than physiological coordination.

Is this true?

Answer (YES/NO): YES